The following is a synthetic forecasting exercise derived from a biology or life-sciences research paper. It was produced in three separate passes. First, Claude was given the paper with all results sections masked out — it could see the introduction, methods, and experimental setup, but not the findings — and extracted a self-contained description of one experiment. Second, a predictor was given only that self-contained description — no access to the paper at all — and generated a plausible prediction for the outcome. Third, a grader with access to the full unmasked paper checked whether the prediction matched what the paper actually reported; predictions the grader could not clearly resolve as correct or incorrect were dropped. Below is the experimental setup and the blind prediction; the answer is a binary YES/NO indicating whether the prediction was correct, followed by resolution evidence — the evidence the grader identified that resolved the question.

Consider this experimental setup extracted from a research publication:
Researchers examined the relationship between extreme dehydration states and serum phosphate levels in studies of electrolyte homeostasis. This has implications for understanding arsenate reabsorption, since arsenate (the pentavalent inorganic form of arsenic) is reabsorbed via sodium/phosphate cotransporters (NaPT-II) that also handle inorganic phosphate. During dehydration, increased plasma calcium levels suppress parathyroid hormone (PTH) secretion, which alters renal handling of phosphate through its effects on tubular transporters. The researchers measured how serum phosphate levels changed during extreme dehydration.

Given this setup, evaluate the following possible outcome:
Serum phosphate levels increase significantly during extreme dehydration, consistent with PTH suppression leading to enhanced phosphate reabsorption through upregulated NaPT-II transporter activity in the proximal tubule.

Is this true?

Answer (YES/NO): YES